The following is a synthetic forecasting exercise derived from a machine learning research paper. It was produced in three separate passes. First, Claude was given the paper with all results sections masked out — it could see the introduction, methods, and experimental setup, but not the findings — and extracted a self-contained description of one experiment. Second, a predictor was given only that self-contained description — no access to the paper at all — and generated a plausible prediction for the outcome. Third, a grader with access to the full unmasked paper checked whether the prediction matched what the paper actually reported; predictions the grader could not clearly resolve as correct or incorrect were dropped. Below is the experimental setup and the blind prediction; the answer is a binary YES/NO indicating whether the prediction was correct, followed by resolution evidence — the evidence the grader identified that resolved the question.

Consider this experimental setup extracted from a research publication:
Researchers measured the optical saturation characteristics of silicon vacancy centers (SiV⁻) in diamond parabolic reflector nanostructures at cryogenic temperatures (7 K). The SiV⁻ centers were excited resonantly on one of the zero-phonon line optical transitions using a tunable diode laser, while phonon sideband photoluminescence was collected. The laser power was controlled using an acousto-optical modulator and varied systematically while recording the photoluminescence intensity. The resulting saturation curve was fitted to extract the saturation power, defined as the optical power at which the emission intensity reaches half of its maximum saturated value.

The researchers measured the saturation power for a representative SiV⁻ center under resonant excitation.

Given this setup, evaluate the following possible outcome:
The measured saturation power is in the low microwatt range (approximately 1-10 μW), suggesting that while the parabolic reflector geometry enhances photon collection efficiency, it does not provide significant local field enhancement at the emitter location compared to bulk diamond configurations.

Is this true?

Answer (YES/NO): NO